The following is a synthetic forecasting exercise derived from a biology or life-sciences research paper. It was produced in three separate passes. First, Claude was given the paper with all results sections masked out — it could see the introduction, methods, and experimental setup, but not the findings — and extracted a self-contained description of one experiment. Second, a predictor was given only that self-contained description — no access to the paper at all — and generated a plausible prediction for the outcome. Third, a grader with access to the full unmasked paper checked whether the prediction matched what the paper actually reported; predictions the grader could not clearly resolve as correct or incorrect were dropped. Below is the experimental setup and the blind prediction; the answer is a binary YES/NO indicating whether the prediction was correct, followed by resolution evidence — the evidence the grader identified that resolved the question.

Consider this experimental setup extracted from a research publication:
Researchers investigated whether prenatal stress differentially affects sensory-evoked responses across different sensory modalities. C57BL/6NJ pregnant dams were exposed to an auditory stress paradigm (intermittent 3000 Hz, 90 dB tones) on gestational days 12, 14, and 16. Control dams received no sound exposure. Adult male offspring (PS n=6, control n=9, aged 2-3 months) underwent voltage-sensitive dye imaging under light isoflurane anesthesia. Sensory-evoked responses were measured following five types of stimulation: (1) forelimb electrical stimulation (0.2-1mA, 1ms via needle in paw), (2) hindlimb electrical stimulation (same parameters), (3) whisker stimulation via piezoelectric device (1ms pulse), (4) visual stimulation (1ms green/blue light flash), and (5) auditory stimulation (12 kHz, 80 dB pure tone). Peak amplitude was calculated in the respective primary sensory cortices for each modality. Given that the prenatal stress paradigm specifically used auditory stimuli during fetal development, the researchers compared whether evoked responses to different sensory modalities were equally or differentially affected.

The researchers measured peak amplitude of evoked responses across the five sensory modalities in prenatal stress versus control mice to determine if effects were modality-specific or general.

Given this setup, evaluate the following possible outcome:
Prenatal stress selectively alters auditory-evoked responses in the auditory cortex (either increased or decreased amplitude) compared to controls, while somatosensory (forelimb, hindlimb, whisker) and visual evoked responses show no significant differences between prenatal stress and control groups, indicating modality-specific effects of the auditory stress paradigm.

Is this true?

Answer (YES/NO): NO